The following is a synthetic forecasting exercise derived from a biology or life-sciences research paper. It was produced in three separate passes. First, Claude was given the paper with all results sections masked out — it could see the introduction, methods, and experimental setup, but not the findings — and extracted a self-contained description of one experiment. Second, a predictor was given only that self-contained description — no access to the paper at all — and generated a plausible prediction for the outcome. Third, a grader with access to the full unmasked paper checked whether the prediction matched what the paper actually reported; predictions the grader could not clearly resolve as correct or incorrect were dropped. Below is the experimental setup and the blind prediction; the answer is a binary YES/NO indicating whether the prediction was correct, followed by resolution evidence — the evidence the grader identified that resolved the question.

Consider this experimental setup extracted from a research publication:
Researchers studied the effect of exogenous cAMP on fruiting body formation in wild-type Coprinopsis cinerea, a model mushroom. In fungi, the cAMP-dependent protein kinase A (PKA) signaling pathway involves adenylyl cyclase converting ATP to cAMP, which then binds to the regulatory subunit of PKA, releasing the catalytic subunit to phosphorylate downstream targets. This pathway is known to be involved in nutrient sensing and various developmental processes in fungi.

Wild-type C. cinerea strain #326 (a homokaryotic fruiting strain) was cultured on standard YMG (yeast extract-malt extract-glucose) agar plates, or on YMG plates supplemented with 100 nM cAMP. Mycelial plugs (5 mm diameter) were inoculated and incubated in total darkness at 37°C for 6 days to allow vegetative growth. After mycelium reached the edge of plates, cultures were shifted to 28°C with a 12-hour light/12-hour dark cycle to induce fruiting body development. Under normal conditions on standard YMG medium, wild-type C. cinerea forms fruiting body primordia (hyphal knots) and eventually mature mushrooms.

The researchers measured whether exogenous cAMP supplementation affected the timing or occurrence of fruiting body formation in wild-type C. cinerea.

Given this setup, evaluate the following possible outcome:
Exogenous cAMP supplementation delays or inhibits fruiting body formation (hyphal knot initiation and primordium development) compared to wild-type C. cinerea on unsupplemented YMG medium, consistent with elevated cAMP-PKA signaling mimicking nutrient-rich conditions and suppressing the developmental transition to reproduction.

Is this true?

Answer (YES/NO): NO